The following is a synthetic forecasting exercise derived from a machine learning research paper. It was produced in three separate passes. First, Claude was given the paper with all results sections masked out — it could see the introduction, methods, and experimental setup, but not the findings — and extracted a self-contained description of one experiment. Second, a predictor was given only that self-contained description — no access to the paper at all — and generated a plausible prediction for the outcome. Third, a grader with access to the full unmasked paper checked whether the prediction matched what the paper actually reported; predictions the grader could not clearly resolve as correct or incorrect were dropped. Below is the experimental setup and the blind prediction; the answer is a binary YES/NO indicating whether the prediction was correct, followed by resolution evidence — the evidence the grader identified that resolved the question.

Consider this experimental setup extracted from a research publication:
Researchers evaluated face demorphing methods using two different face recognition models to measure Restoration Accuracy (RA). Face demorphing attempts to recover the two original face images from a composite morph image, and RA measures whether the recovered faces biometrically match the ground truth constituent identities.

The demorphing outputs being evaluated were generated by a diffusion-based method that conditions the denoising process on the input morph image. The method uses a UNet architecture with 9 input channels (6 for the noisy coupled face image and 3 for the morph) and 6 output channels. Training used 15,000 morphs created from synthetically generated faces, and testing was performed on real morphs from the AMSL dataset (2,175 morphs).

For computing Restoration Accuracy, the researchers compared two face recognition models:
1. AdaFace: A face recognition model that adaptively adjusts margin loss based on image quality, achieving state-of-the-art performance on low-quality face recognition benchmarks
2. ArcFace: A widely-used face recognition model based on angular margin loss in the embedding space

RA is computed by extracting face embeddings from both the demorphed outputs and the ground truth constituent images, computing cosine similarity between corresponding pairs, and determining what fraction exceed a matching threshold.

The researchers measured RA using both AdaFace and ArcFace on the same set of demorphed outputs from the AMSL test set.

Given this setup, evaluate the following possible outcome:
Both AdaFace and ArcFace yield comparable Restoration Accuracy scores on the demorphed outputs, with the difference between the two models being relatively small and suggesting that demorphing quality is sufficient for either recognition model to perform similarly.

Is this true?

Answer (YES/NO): NO